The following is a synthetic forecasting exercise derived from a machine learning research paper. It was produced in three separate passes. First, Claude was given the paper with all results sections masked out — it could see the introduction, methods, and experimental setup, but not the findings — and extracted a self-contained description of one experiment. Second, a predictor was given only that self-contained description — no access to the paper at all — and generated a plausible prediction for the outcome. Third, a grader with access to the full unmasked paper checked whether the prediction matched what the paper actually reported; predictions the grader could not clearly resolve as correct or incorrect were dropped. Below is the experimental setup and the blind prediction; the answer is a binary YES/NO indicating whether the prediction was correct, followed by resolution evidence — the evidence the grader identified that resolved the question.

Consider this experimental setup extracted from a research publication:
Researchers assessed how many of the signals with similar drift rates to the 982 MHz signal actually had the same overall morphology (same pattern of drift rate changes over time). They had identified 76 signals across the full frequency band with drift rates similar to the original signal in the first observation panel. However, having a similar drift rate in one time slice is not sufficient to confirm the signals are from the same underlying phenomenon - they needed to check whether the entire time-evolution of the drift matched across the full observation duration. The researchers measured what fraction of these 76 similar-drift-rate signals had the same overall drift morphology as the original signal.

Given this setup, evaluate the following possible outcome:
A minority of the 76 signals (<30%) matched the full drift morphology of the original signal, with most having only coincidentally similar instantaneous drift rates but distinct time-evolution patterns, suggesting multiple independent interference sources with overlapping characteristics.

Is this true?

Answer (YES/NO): NO